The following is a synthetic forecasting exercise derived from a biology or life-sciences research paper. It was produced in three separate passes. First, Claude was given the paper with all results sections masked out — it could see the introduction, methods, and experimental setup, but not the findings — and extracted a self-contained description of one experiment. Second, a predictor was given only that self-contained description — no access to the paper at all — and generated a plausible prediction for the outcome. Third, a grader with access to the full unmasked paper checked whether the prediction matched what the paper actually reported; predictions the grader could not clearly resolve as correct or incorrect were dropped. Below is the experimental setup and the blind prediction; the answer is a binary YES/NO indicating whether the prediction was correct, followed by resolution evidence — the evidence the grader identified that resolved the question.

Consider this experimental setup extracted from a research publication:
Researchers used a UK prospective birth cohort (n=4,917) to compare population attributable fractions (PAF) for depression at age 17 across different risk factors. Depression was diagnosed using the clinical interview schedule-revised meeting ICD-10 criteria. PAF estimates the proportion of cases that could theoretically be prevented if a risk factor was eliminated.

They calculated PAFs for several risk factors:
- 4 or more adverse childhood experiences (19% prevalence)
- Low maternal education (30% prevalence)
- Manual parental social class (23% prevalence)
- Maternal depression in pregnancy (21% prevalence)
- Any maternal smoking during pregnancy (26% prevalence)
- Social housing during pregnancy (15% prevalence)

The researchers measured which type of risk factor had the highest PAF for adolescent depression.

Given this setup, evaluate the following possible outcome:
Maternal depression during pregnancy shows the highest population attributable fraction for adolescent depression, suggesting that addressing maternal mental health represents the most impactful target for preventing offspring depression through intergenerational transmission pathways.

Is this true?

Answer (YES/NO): NO